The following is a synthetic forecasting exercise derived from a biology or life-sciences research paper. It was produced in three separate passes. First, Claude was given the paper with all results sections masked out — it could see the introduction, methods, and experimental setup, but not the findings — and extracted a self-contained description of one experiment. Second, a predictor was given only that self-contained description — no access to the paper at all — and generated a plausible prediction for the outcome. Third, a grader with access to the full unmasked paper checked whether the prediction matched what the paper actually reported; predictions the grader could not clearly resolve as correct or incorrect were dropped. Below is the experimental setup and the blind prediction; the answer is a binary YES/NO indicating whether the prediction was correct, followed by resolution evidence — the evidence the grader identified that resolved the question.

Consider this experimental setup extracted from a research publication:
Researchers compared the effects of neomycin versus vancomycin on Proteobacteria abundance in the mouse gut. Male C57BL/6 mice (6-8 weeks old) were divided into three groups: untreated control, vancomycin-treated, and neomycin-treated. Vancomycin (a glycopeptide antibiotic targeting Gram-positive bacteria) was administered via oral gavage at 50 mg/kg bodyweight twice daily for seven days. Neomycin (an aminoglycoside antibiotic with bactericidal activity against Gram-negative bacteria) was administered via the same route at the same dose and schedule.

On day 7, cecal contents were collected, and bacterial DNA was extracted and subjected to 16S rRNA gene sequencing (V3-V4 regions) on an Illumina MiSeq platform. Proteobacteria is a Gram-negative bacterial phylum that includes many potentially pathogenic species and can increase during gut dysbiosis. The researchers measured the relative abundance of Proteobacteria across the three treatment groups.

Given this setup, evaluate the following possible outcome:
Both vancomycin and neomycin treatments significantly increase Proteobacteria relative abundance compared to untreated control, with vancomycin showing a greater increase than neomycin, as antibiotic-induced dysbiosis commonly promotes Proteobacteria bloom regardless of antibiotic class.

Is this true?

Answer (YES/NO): NO